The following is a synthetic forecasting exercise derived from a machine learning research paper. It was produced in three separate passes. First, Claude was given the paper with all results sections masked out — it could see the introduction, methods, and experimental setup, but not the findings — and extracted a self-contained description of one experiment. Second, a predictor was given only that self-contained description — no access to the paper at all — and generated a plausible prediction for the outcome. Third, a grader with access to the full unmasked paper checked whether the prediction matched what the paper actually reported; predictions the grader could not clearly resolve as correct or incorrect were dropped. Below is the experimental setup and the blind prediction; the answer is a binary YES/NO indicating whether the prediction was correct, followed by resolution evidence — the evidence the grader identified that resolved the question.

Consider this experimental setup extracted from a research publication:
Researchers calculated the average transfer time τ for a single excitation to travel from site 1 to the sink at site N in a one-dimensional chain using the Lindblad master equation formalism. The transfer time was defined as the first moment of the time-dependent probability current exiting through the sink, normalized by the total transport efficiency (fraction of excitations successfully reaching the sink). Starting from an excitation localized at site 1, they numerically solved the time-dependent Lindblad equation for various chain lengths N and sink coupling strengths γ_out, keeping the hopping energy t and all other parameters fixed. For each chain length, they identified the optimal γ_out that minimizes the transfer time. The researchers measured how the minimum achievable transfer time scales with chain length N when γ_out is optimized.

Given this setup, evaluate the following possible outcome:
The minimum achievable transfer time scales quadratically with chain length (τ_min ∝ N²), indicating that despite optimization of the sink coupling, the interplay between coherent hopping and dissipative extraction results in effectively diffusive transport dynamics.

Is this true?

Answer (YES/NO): NO